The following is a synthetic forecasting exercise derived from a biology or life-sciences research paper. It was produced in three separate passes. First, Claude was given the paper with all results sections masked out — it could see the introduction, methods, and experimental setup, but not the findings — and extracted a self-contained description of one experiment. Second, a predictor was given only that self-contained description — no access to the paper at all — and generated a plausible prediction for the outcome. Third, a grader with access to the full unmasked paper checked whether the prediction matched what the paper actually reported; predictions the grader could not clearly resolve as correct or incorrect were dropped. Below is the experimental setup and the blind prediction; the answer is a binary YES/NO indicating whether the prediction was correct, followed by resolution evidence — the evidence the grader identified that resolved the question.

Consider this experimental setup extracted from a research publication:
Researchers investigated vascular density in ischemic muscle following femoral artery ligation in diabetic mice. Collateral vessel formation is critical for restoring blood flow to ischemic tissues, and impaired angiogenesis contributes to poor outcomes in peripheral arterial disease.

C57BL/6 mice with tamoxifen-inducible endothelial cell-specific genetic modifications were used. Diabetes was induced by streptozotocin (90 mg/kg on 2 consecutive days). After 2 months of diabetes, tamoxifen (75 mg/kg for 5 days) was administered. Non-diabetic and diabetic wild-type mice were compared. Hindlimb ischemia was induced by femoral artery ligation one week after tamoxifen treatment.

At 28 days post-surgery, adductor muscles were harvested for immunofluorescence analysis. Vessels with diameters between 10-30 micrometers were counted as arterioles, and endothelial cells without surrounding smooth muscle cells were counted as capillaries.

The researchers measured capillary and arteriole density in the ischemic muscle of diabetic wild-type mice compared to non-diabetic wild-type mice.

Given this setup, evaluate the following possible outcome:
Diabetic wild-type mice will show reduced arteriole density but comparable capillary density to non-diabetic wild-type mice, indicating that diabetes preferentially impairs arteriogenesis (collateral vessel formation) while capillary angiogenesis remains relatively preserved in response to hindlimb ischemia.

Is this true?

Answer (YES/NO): NO